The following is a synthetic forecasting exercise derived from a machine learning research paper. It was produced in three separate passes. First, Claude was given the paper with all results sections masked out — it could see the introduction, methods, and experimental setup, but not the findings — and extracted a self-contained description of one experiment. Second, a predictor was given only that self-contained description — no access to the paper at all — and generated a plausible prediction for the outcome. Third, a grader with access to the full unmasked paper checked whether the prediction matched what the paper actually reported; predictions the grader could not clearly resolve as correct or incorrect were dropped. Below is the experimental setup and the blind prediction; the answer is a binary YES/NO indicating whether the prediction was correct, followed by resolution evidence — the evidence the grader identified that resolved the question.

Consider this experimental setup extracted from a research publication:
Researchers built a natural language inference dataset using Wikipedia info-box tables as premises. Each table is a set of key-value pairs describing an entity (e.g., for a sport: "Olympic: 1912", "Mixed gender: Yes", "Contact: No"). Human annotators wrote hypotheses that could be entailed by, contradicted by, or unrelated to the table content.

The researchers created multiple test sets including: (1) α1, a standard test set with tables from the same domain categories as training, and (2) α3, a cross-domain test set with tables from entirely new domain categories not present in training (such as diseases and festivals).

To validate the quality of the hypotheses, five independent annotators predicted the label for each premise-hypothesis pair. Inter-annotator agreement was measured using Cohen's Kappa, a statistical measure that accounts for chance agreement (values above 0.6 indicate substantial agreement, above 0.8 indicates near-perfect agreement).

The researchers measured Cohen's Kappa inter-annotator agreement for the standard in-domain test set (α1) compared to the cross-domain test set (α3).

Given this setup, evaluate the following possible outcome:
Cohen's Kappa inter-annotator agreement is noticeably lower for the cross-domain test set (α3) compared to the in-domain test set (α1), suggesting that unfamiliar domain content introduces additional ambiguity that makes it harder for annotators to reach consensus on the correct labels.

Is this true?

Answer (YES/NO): YES